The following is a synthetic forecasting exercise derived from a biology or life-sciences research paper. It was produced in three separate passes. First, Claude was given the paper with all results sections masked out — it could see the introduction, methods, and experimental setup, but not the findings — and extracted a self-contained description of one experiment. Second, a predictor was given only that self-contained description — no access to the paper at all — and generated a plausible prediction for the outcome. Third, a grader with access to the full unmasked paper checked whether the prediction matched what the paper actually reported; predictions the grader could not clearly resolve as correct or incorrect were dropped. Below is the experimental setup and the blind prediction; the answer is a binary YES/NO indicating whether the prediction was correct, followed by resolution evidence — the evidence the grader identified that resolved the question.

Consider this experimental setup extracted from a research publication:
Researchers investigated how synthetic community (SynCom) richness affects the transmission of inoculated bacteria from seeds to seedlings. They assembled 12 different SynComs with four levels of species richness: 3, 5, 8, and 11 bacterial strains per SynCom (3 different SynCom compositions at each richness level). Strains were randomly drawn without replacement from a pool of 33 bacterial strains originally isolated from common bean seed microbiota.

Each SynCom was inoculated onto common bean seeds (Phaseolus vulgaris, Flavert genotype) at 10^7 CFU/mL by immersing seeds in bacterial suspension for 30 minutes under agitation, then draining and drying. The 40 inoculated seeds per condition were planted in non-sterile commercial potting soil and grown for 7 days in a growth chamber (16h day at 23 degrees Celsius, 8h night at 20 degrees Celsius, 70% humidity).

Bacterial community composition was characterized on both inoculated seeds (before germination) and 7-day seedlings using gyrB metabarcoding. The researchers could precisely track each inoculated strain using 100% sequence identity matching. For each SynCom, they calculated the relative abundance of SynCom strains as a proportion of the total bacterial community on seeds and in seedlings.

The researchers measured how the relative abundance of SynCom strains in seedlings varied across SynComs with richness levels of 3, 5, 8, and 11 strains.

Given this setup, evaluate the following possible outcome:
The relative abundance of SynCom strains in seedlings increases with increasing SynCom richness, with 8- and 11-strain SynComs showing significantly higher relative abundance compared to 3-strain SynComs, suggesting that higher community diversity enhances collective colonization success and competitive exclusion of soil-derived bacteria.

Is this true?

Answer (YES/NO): NO